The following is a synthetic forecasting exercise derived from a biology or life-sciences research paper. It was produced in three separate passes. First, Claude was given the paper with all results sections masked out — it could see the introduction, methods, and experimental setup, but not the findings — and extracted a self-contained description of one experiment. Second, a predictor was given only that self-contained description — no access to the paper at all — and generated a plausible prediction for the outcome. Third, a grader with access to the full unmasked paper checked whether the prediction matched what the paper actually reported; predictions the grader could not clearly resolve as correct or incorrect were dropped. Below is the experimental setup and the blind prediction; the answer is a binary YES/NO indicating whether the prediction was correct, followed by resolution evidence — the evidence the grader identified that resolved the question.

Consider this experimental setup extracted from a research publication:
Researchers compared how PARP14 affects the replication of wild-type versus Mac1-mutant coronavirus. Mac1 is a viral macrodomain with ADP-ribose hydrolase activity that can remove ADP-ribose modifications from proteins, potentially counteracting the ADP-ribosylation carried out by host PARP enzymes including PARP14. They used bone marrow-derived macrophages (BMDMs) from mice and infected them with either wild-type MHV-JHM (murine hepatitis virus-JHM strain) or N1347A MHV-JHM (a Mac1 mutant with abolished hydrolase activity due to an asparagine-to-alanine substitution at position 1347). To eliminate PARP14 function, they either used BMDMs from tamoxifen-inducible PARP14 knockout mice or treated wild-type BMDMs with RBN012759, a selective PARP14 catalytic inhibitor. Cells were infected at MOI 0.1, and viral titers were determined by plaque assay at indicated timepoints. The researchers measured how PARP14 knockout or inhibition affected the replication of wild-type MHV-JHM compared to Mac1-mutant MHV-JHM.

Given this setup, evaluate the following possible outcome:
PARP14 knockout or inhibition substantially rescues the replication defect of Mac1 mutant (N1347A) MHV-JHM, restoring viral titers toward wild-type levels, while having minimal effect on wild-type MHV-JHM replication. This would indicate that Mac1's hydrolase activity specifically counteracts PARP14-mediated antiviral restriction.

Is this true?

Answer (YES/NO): YES